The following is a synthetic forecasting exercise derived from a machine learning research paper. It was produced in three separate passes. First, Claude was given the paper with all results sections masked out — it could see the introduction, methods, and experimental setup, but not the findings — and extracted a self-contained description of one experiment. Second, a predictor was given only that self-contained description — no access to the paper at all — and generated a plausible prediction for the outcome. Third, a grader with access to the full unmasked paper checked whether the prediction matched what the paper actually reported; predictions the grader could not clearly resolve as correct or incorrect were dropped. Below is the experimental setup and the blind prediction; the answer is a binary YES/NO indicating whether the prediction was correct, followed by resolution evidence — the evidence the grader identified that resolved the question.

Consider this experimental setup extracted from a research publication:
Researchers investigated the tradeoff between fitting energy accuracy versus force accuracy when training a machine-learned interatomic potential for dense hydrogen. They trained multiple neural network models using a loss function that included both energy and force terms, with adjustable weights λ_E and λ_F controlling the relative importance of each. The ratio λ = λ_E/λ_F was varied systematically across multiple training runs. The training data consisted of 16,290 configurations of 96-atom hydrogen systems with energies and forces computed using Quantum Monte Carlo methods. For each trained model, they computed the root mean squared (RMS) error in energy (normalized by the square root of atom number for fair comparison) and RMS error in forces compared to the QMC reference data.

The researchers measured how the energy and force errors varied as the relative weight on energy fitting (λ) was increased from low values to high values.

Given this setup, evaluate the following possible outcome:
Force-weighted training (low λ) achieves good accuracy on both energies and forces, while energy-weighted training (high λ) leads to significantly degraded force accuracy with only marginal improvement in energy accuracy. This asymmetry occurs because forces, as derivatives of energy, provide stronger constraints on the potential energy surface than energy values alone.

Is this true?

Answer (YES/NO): NO